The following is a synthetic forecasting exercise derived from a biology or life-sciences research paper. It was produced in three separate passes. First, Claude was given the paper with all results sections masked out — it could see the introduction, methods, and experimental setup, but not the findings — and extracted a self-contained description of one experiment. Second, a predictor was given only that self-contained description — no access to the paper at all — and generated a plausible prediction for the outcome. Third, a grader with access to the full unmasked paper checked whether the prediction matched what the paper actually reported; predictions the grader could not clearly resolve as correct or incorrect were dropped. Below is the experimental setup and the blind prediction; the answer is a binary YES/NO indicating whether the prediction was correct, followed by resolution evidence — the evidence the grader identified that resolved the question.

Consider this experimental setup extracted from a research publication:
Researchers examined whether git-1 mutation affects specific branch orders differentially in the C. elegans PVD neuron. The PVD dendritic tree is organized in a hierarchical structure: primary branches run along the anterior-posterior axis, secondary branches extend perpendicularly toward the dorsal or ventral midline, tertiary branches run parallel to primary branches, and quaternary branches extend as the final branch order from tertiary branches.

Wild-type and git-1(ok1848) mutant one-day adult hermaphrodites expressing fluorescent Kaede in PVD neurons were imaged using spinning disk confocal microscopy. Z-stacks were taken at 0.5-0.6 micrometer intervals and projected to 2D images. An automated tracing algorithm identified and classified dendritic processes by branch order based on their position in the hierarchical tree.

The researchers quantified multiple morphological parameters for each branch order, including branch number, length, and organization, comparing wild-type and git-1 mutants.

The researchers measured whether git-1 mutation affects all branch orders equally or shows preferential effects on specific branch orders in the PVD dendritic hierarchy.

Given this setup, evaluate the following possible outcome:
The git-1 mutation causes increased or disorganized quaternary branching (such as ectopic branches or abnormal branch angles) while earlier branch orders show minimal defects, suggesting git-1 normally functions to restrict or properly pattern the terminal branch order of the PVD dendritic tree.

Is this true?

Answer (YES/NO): NO